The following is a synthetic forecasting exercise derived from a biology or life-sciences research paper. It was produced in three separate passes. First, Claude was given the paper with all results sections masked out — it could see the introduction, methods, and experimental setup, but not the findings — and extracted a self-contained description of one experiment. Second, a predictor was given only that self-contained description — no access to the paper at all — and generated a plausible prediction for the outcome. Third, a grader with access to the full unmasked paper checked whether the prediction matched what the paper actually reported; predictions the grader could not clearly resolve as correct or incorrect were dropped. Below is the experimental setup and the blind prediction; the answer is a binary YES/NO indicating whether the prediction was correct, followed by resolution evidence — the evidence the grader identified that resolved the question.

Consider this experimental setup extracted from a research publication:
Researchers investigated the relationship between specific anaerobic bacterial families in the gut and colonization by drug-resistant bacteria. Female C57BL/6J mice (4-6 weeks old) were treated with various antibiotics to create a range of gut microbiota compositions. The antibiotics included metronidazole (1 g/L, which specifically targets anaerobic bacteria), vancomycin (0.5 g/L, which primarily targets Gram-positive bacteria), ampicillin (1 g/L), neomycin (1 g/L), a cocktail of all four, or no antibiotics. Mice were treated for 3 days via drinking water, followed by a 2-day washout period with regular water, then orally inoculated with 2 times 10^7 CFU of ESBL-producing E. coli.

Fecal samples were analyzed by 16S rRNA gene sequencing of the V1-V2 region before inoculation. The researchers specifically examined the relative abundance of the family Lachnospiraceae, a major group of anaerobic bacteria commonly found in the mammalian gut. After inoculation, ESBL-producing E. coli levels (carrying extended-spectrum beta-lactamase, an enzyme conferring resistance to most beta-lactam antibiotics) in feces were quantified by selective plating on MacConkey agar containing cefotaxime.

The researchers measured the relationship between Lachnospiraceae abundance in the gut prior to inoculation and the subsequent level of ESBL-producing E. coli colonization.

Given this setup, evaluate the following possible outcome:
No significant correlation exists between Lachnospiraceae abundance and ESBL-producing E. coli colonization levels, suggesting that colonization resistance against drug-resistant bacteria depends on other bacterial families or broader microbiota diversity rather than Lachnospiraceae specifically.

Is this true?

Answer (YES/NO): NO